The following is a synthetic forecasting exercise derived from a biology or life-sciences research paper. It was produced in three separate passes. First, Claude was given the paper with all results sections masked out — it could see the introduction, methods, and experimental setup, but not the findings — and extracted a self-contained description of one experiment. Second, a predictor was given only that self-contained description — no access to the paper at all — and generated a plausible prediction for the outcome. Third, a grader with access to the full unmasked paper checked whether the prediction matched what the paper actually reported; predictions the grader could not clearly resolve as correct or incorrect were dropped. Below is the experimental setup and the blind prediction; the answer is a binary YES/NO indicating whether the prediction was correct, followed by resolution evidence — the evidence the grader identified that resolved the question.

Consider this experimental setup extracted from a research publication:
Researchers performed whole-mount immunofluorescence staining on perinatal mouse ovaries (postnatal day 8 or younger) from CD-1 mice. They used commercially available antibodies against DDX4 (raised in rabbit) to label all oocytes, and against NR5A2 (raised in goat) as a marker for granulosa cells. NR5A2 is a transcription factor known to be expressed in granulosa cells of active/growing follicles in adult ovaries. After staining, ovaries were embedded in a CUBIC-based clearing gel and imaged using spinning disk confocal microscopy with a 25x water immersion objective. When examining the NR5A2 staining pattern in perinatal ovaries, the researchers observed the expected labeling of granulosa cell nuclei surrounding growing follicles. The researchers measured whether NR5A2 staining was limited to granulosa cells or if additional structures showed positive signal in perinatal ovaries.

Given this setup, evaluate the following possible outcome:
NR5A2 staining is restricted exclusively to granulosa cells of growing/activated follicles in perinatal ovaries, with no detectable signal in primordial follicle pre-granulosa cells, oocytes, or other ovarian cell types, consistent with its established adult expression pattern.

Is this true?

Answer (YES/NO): NO